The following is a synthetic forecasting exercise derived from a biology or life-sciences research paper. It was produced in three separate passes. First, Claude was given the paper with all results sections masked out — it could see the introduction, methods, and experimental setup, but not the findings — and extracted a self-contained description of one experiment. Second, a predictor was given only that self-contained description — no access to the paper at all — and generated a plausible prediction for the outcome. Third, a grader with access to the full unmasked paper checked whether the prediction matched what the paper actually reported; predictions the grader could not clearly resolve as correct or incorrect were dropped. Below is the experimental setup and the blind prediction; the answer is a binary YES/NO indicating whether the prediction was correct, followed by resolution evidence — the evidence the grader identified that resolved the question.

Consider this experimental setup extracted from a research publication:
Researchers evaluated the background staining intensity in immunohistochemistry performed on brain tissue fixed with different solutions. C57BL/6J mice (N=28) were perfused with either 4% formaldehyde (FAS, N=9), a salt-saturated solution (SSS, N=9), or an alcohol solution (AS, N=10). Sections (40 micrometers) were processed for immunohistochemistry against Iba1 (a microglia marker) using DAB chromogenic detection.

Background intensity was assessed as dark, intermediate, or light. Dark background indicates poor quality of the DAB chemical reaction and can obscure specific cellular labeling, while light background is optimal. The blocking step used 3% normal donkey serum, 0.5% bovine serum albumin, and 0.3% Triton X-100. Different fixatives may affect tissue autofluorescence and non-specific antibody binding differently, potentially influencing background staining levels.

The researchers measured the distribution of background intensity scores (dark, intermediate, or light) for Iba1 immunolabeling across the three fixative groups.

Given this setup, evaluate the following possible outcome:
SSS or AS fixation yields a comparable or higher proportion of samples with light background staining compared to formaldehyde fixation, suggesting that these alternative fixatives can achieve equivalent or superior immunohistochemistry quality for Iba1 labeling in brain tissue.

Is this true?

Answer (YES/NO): NO